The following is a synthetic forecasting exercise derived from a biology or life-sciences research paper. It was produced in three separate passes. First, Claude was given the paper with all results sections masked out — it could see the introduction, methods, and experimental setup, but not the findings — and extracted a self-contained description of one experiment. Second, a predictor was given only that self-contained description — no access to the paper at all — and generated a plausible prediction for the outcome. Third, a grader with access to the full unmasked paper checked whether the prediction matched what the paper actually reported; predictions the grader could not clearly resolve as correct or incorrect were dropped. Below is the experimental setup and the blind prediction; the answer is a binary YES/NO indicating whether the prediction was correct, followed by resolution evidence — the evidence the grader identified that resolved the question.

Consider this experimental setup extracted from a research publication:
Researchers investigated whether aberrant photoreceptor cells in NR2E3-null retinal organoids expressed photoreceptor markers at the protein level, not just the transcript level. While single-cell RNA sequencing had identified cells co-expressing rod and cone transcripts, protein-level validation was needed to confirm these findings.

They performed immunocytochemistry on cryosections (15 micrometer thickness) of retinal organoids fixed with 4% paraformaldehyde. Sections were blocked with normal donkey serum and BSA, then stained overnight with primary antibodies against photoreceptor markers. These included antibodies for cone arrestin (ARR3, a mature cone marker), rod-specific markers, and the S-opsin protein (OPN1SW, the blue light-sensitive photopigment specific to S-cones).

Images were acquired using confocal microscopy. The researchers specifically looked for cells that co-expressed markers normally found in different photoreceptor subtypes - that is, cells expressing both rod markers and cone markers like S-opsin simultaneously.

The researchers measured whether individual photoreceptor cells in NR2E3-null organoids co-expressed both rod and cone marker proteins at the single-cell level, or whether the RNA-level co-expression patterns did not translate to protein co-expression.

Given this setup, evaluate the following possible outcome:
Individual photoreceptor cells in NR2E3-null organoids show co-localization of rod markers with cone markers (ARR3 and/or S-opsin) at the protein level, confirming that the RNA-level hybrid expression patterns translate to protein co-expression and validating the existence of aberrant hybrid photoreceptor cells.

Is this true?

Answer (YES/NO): YES